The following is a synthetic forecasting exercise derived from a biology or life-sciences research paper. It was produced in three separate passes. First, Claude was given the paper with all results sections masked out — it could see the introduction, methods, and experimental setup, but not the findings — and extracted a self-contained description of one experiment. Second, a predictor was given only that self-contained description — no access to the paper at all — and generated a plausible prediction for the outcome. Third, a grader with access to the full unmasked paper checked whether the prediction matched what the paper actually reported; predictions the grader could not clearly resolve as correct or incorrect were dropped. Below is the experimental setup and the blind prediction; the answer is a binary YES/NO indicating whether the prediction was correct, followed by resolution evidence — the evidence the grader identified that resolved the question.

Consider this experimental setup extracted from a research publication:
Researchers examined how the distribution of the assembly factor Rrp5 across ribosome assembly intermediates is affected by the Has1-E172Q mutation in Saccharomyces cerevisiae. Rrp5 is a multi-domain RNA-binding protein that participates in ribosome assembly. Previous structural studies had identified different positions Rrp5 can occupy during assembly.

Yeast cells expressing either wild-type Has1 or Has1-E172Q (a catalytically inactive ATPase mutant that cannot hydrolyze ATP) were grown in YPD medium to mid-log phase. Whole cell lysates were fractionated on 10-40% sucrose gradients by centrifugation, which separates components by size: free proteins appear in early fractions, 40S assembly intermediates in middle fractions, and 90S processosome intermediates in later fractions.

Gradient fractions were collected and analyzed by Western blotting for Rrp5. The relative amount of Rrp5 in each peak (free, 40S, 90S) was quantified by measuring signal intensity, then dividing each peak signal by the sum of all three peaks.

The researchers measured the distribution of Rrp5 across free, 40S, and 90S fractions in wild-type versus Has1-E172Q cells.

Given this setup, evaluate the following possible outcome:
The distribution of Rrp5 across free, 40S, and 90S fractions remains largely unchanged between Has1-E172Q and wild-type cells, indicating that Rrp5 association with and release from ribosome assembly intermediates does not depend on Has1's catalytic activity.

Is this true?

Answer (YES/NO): YES